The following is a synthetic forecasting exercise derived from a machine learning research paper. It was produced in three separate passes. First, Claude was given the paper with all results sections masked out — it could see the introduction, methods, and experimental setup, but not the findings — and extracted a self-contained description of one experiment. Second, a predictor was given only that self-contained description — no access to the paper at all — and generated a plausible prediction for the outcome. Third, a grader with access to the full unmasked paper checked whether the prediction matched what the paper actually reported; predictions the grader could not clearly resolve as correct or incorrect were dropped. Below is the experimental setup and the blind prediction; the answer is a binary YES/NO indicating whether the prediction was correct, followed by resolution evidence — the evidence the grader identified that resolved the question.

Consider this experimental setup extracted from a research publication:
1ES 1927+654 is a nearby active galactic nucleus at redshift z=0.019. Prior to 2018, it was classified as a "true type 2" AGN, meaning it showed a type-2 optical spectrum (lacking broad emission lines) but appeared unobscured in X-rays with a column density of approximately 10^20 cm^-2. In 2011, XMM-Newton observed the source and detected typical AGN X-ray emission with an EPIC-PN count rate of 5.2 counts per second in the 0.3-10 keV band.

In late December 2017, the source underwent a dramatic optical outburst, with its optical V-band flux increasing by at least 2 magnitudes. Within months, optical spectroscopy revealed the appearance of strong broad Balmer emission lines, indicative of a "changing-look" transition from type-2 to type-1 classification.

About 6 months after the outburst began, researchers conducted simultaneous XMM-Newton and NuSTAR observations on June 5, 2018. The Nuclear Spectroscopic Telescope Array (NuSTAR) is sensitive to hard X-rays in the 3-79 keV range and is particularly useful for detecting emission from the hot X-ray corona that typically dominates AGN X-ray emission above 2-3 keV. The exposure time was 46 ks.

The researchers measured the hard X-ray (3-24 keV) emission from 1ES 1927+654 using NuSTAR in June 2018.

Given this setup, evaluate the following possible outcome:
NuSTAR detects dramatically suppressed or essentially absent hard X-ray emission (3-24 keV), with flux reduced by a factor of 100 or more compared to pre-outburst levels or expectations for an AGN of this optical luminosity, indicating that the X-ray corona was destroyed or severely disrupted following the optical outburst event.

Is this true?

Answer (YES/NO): YES